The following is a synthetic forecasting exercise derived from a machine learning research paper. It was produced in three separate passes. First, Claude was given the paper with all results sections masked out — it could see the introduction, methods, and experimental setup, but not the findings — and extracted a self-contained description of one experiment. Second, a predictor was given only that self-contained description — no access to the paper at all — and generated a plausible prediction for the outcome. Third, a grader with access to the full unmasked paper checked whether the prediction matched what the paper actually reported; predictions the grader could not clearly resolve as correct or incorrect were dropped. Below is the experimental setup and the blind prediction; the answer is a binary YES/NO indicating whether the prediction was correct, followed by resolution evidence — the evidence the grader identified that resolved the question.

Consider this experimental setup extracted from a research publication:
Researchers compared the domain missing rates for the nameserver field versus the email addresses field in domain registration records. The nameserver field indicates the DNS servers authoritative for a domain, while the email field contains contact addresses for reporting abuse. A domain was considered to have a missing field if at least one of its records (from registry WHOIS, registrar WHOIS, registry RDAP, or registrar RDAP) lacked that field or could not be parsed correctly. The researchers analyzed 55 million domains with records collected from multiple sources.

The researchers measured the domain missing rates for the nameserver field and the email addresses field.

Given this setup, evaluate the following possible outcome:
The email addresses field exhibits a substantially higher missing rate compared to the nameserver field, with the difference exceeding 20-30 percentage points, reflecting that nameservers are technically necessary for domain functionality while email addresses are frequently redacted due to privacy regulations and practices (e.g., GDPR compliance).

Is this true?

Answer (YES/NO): NO